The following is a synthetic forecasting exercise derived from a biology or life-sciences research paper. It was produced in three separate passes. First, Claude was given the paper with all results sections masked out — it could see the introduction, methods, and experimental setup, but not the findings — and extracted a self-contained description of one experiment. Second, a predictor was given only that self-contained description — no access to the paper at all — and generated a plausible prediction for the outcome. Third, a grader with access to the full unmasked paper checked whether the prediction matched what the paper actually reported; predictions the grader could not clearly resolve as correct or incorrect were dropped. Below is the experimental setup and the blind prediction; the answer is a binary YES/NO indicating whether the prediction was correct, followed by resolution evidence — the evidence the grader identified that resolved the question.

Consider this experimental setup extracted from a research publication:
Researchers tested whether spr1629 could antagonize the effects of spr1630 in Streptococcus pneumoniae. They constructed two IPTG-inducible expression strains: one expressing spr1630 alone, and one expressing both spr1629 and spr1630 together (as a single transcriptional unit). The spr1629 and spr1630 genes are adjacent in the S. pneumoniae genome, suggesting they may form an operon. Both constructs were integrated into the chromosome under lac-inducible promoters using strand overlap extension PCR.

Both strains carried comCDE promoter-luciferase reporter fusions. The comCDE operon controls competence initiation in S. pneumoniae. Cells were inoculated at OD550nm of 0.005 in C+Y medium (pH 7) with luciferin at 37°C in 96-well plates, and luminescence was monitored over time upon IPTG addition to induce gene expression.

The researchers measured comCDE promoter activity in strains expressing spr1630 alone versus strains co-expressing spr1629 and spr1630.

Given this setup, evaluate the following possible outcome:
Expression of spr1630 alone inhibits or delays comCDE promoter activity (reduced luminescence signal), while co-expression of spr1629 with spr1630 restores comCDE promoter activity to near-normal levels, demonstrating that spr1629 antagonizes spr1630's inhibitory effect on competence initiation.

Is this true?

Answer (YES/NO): NO